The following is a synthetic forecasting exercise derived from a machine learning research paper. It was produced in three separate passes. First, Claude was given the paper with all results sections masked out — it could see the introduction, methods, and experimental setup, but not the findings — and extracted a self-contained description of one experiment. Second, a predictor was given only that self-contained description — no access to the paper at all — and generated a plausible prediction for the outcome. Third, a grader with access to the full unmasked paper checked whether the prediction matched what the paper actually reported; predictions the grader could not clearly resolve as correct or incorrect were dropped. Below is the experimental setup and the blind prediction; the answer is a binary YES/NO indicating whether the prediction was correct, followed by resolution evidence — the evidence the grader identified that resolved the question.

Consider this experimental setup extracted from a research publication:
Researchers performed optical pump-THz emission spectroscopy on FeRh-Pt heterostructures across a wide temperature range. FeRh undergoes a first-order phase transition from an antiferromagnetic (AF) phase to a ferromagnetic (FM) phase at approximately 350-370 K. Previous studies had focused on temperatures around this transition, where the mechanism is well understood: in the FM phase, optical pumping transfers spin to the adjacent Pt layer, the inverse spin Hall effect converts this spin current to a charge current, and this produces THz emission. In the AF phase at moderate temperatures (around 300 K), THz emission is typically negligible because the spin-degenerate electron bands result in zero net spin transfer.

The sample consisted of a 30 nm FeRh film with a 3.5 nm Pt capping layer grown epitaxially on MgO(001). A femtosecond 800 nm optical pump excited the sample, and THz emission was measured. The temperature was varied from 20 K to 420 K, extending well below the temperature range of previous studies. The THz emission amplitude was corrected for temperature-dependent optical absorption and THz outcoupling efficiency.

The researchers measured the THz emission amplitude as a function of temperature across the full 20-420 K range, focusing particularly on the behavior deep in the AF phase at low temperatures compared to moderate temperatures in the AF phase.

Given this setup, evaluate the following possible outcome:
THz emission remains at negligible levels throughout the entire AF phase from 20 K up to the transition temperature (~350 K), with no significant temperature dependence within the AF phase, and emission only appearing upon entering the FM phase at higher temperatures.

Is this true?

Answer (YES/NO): NO